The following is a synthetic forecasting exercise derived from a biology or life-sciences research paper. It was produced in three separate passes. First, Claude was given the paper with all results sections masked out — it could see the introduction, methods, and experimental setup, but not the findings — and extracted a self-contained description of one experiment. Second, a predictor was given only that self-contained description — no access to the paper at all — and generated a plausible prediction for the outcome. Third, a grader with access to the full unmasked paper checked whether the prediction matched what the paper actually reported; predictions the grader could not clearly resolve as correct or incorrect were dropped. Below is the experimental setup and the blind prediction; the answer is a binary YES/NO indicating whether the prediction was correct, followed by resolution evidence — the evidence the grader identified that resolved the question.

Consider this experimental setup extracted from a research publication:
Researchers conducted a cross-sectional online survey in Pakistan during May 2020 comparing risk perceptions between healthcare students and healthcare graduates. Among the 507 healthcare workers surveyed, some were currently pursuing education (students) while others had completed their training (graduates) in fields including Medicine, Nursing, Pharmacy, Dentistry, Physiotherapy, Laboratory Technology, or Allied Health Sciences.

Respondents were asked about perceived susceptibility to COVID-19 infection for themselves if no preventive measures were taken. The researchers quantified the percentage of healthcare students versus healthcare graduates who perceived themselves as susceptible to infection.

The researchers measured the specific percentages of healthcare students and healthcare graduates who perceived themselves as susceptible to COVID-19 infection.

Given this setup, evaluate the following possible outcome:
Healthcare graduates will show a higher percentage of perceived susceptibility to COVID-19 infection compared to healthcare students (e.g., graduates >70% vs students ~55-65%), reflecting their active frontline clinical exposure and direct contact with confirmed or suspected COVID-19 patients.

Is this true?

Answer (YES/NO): YES